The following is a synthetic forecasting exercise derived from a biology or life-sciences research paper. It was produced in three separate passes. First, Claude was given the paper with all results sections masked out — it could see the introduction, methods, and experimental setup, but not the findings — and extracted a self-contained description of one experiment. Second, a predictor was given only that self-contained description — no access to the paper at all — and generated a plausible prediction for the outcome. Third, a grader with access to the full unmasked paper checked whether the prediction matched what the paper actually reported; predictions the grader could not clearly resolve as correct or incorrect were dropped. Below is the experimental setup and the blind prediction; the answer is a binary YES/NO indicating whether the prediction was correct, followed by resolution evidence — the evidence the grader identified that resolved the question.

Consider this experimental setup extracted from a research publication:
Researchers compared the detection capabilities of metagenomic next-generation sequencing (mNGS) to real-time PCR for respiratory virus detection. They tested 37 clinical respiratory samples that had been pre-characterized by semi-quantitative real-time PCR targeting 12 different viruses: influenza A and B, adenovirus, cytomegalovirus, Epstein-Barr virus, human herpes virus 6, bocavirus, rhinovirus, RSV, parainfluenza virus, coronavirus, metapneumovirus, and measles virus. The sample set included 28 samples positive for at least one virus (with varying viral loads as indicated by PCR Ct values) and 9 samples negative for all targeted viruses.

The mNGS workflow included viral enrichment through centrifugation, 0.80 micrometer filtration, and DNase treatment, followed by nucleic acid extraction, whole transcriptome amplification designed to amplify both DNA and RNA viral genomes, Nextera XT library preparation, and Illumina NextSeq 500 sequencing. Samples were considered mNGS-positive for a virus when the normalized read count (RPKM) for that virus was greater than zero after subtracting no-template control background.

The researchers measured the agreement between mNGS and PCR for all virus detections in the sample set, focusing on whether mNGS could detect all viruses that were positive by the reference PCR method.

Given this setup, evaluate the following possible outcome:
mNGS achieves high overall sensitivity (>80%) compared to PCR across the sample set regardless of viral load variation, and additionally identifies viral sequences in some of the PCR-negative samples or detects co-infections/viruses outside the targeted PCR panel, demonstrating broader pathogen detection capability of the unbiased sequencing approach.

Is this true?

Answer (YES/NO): NO